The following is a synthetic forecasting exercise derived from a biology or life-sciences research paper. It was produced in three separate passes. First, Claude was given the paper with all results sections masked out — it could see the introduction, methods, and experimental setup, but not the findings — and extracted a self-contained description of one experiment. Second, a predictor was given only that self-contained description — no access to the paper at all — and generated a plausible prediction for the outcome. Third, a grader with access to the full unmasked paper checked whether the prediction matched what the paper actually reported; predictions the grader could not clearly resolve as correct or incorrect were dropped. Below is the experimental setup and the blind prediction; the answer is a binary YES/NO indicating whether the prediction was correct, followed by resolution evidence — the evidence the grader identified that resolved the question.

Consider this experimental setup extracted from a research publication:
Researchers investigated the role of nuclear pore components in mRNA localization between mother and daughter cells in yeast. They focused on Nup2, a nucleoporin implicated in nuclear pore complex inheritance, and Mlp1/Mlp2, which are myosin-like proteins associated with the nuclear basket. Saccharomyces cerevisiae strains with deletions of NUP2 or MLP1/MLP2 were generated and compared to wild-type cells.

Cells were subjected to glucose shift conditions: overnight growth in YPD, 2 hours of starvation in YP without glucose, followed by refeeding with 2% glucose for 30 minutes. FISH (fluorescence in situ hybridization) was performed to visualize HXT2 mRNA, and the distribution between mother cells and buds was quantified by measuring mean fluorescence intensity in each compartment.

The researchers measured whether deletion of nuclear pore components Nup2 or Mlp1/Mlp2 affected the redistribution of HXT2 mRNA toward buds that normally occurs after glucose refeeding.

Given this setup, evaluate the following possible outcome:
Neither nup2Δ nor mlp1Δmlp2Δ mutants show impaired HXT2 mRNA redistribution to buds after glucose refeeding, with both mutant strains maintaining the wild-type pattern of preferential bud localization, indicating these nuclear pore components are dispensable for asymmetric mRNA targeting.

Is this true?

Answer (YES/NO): NO